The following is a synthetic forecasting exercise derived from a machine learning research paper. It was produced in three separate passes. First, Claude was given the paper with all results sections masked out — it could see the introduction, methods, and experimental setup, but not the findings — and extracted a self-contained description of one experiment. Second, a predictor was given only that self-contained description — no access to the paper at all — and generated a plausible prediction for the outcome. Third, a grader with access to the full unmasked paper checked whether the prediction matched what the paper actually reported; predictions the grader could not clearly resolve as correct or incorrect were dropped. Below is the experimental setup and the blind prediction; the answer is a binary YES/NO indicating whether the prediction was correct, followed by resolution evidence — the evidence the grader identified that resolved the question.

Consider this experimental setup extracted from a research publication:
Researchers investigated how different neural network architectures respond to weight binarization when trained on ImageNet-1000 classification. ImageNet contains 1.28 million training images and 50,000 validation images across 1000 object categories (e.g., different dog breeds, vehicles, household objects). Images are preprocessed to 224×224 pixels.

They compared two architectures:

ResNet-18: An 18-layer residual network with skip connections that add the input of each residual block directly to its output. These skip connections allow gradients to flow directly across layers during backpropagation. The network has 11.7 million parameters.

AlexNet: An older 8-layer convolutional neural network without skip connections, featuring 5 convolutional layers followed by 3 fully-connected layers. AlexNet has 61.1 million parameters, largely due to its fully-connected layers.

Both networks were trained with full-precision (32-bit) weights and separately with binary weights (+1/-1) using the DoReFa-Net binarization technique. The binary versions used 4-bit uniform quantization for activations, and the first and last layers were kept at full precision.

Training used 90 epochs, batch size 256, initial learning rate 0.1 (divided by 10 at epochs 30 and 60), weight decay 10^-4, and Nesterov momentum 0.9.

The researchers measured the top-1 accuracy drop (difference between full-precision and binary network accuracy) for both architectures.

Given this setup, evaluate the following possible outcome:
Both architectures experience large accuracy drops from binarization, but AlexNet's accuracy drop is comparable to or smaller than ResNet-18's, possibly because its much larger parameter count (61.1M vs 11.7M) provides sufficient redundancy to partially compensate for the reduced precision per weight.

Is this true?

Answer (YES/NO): NO